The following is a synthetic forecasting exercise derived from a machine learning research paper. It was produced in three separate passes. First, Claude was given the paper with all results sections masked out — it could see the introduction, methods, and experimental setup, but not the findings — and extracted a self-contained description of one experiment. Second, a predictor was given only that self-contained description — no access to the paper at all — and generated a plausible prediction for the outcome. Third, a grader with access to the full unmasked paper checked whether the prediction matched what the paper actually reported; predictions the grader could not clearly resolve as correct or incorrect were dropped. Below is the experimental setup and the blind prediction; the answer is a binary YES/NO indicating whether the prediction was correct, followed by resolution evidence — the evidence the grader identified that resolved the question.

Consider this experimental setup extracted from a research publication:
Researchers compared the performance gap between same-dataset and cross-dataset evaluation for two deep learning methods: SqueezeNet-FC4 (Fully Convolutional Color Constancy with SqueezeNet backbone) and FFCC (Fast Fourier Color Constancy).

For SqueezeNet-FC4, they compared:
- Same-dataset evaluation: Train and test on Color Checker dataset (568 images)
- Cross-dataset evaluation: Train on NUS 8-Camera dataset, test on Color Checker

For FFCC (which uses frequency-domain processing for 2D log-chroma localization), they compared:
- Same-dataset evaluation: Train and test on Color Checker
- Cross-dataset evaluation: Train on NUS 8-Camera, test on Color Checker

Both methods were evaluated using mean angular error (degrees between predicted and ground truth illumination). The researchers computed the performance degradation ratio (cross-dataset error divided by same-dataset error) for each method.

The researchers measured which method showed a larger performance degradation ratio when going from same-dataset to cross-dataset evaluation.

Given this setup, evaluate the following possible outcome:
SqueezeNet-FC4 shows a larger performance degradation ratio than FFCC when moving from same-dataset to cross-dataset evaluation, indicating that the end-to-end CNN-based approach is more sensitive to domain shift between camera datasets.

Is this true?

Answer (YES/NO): NO